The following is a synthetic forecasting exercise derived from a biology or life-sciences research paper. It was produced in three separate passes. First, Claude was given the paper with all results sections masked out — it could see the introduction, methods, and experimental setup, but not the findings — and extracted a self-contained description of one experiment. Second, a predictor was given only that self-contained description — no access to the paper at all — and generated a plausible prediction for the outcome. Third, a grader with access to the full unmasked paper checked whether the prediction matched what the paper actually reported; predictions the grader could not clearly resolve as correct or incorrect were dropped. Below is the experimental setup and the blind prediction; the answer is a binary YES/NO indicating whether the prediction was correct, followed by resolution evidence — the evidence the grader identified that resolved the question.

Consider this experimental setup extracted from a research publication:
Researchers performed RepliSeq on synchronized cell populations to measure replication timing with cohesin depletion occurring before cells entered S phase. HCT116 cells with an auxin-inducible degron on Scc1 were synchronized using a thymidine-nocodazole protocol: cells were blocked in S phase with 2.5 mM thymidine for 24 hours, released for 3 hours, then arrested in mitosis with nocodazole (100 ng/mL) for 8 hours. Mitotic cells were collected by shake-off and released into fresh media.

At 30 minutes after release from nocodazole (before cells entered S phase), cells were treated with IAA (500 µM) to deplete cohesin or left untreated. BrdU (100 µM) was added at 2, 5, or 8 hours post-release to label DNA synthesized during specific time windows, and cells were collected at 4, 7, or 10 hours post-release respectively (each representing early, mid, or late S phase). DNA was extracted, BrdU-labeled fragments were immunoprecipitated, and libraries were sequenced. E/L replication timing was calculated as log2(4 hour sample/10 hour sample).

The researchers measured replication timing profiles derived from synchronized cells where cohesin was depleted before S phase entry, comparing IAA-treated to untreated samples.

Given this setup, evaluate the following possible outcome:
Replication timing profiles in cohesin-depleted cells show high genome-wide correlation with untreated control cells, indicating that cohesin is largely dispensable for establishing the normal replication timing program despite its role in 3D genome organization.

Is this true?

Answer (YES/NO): YES